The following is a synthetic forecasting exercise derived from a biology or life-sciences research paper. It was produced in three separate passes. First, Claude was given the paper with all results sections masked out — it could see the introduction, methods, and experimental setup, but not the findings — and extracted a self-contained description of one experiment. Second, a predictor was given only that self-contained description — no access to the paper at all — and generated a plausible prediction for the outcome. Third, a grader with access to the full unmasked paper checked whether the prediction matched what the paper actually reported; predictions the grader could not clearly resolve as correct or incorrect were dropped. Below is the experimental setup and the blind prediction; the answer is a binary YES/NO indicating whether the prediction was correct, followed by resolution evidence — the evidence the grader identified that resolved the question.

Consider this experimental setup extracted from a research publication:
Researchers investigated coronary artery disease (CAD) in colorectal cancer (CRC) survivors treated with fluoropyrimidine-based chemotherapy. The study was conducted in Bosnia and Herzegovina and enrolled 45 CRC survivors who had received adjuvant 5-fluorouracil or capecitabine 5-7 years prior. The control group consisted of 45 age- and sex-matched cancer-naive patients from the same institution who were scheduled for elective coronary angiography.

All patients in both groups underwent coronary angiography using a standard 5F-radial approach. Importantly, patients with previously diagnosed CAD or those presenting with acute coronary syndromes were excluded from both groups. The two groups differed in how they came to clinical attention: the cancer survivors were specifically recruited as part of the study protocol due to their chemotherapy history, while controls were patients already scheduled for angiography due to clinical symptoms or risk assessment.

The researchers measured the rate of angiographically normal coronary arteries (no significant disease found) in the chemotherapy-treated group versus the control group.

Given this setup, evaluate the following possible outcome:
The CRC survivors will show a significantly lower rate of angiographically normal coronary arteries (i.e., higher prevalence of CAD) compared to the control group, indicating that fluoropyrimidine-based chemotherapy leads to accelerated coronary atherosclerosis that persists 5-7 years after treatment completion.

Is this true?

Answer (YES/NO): YES